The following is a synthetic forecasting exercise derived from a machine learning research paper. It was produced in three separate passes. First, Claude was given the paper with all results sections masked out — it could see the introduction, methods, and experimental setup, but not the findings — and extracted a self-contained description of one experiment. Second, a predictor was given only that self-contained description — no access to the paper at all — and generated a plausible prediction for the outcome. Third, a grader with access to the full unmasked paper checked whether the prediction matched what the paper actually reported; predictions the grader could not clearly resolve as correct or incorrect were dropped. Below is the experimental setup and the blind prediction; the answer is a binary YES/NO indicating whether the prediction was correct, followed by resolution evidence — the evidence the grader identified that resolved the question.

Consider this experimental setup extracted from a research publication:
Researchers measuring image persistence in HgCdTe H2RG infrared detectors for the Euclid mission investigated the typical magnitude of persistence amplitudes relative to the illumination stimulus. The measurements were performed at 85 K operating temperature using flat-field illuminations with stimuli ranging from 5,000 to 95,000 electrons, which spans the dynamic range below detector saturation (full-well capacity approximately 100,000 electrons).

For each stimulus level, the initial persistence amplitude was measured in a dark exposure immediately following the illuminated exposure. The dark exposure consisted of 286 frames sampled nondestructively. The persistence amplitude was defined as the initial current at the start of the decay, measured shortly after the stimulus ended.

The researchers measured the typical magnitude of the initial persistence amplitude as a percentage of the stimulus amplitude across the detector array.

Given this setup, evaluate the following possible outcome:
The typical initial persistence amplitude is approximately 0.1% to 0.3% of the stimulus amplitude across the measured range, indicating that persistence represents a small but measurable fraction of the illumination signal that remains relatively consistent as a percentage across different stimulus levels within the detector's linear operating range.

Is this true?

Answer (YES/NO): NO